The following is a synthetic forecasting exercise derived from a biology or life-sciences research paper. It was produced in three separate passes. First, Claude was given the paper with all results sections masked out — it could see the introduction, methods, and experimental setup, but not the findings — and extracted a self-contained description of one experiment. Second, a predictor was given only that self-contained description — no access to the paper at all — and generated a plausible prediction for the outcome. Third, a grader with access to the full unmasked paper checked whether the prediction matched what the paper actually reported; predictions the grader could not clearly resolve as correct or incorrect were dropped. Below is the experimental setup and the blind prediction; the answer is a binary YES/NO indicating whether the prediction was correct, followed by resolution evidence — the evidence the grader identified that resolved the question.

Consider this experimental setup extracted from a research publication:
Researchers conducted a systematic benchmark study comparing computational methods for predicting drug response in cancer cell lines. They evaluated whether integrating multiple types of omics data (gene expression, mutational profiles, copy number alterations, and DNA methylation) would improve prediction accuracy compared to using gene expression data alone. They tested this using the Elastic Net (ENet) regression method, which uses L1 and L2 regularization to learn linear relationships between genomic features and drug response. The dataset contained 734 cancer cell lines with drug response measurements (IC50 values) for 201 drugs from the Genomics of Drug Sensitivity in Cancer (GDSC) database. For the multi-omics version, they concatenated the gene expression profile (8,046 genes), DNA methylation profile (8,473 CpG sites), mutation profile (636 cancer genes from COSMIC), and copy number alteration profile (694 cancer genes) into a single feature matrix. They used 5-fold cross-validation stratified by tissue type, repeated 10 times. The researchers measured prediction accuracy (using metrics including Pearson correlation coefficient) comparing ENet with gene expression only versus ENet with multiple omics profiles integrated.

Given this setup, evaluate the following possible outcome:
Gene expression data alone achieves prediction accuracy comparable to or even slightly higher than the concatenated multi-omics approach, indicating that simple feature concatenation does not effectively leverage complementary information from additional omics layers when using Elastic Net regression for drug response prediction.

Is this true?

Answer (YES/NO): YES